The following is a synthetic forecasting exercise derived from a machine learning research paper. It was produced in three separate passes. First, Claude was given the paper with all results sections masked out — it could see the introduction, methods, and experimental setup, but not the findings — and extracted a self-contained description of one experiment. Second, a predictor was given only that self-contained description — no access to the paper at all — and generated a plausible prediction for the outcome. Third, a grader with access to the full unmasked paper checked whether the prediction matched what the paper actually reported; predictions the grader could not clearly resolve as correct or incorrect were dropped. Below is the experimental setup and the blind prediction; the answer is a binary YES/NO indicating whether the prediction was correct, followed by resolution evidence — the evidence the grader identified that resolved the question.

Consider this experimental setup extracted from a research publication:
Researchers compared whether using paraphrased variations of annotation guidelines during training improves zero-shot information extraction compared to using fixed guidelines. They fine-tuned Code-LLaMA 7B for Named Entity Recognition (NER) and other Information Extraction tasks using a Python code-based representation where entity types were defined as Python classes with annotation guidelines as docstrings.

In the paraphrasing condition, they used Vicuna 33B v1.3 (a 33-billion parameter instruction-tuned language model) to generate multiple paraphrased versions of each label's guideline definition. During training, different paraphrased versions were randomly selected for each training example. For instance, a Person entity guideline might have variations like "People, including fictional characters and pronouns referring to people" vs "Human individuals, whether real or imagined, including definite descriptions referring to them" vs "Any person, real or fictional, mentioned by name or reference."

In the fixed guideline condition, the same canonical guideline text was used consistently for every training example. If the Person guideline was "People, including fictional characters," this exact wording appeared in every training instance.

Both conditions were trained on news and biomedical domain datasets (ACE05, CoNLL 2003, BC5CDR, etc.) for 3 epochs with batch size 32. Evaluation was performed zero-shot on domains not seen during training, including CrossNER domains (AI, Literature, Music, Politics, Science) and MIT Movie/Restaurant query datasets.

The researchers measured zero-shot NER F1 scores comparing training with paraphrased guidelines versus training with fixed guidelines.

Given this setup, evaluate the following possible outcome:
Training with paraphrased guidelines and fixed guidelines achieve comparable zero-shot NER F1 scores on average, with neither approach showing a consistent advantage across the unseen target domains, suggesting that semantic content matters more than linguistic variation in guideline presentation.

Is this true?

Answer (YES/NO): YES